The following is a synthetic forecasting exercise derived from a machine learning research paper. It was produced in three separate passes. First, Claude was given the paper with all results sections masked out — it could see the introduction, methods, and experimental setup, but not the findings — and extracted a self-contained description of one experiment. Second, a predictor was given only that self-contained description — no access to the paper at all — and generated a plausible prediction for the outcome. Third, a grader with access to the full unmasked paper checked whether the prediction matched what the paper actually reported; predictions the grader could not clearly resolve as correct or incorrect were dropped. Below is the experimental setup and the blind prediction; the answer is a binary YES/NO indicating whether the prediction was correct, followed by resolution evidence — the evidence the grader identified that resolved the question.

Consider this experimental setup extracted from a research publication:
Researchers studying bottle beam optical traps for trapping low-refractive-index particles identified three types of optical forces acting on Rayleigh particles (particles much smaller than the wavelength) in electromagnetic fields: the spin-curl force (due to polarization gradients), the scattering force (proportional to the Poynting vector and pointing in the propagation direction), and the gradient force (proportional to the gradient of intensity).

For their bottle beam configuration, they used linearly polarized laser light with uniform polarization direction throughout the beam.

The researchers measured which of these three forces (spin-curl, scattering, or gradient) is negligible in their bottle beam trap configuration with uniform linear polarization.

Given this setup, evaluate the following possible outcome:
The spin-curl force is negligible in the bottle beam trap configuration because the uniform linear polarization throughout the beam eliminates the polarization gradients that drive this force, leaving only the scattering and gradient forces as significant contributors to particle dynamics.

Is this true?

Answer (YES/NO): YES